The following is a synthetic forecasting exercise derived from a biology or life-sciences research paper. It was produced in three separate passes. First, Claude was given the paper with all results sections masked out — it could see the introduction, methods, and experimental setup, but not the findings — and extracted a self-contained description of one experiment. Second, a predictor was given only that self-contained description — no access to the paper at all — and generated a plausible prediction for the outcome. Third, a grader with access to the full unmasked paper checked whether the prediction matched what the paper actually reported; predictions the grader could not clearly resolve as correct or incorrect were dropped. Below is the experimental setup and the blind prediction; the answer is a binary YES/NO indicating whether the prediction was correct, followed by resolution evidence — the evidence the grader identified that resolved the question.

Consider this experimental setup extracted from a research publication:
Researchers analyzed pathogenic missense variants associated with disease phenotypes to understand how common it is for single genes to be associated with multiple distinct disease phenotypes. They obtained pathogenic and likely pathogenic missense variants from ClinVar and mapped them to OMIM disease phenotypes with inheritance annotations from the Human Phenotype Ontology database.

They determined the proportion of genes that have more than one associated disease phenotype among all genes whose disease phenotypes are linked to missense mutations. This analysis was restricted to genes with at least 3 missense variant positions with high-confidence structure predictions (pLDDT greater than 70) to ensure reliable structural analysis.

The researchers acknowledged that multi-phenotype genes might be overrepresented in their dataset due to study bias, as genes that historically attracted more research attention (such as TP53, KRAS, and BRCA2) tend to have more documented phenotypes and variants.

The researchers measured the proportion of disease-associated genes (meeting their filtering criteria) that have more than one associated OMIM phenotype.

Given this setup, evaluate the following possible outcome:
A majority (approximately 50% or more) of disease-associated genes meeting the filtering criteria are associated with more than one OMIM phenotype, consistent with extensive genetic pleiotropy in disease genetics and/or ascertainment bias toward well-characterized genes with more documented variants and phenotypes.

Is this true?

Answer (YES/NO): NO